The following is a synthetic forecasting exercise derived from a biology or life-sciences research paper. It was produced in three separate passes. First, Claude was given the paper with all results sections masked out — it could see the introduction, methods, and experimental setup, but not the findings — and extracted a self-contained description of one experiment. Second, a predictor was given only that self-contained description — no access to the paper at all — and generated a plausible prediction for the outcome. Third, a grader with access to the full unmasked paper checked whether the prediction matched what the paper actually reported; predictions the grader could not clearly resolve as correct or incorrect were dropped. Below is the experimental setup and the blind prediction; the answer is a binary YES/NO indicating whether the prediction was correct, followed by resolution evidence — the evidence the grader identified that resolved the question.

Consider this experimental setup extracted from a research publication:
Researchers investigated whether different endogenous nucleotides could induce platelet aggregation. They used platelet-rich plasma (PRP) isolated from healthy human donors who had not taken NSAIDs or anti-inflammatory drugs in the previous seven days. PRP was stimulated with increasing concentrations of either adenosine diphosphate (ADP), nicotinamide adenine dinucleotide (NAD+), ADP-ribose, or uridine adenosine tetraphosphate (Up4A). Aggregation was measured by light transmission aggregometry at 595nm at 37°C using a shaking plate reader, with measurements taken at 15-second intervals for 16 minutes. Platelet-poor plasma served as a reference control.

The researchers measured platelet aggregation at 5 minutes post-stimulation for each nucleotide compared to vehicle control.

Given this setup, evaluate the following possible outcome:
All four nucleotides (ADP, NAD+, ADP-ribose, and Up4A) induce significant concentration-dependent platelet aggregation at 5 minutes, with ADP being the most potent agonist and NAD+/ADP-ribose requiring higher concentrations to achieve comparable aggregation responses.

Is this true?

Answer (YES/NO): NO